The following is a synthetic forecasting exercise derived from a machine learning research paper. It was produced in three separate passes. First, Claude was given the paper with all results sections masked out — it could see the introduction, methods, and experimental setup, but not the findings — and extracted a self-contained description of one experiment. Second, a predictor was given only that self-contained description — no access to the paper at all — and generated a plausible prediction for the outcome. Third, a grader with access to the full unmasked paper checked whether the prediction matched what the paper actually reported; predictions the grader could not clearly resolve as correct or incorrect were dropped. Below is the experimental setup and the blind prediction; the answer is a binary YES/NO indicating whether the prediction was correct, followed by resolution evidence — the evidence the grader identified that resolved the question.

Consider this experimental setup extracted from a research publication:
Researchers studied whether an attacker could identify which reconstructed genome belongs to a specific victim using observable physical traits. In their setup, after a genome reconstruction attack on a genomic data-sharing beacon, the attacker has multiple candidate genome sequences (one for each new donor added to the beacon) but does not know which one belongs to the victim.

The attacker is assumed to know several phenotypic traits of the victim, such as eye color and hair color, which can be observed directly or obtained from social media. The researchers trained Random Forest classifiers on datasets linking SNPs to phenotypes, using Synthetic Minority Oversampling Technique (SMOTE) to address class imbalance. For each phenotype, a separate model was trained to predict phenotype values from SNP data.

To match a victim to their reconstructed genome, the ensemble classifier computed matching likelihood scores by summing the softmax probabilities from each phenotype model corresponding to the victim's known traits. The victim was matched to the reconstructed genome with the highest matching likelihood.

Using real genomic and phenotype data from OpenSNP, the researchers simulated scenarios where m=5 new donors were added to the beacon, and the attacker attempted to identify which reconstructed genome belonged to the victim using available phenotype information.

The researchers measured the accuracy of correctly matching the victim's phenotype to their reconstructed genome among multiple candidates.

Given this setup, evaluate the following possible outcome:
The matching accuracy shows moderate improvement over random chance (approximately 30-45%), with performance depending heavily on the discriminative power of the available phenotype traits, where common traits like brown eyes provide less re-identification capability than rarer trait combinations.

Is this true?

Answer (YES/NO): NO